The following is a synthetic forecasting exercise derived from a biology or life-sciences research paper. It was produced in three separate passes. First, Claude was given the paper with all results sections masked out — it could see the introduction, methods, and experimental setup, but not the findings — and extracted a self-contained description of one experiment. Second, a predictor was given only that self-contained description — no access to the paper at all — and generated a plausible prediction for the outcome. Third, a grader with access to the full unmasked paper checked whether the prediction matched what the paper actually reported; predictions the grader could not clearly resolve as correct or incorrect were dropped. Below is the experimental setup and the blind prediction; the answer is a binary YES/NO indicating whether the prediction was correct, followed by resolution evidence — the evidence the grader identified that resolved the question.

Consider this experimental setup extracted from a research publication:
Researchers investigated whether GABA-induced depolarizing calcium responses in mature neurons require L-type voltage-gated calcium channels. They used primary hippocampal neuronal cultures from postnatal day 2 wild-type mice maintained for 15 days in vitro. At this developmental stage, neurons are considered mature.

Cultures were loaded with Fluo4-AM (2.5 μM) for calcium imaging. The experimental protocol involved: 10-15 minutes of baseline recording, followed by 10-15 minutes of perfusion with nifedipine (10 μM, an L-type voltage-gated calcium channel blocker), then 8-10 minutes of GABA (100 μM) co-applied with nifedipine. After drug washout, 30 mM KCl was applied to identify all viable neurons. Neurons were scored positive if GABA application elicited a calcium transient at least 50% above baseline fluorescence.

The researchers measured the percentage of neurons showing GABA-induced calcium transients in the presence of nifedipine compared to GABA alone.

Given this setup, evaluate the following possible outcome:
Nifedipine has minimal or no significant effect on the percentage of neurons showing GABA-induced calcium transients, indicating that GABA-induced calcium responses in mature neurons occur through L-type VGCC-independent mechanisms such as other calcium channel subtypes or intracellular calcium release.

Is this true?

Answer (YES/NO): NO